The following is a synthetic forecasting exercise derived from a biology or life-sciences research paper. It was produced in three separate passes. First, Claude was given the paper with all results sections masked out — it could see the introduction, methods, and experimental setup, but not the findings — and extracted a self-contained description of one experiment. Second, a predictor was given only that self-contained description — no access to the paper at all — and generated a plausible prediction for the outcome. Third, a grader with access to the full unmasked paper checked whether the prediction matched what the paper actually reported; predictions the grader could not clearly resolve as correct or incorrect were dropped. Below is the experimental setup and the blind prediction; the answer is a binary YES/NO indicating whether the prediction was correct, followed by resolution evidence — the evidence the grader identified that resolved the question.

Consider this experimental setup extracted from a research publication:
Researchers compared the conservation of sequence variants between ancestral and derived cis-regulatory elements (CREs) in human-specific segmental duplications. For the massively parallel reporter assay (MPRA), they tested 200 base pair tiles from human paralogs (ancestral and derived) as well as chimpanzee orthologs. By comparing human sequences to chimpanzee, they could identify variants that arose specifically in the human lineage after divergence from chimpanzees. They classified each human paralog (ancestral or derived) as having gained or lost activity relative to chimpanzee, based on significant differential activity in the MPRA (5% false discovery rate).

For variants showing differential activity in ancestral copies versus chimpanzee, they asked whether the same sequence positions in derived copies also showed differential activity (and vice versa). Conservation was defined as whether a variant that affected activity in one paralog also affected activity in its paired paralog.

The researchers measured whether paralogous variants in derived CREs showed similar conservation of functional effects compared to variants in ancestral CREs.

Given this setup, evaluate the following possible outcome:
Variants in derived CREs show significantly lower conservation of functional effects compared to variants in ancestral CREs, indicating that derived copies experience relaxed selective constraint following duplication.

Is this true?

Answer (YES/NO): YES